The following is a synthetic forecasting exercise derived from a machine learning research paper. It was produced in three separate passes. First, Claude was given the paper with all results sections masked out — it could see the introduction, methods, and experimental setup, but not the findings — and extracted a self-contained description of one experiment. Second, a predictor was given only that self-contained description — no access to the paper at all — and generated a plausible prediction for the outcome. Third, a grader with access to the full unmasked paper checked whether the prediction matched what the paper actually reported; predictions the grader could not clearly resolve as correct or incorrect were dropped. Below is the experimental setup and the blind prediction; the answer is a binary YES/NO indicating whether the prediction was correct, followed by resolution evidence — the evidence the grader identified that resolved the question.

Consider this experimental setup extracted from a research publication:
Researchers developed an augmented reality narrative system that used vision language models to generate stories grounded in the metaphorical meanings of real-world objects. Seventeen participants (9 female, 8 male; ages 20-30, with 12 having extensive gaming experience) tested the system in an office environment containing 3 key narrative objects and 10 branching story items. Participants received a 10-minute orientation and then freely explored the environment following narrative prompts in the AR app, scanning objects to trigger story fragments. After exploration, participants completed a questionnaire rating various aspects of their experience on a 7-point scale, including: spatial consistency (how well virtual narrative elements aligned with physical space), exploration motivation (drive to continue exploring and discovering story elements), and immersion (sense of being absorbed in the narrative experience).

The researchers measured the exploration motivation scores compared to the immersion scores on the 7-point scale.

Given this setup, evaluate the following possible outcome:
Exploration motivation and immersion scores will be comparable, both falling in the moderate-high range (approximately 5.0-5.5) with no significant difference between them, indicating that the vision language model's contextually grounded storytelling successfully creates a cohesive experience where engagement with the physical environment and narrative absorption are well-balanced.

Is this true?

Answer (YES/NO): NO